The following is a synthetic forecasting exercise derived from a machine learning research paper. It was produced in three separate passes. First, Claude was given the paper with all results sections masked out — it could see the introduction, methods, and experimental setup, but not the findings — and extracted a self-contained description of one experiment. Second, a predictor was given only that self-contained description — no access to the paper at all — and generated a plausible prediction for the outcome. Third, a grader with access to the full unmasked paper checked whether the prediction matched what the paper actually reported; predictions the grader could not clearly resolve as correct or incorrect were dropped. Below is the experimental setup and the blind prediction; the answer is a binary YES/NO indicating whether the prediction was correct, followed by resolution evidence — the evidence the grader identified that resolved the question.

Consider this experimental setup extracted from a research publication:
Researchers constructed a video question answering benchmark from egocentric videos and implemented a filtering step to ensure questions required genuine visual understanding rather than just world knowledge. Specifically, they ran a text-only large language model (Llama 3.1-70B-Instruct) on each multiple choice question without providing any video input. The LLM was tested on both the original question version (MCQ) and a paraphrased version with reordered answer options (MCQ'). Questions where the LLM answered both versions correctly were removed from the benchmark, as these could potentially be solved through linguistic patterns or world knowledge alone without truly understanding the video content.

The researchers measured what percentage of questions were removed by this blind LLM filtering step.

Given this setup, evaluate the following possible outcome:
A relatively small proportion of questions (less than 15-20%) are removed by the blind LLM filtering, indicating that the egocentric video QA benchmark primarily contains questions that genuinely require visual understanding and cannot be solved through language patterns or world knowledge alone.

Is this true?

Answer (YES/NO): NO